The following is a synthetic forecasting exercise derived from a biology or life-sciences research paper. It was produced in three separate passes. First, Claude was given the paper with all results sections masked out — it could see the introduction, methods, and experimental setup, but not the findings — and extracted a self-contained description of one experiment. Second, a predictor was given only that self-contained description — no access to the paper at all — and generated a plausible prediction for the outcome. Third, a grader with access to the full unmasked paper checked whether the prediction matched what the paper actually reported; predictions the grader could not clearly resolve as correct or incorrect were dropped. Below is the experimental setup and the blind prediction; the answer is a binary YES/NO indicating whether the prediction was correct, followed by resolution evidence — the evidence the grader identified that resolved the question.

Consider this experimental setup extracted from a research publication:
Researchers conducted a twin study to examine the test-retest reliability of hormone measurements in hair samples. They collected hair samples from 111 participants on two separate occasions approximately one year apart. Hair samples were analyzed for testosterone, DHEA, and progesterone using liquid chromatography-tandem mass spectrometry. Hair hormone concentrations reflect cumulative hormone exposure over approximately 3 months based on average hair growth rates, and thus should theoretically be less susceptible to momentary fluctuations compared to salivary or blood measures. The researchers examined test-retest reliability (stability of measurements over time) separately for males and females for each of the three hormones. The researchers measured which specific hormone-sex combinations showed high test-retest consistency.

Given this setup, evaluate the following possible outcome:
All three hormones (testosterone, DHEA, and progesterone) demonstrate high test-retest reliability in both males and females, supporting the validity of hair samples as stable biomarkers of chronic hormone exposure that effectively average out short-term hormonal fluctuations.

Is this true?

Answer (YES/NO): NO